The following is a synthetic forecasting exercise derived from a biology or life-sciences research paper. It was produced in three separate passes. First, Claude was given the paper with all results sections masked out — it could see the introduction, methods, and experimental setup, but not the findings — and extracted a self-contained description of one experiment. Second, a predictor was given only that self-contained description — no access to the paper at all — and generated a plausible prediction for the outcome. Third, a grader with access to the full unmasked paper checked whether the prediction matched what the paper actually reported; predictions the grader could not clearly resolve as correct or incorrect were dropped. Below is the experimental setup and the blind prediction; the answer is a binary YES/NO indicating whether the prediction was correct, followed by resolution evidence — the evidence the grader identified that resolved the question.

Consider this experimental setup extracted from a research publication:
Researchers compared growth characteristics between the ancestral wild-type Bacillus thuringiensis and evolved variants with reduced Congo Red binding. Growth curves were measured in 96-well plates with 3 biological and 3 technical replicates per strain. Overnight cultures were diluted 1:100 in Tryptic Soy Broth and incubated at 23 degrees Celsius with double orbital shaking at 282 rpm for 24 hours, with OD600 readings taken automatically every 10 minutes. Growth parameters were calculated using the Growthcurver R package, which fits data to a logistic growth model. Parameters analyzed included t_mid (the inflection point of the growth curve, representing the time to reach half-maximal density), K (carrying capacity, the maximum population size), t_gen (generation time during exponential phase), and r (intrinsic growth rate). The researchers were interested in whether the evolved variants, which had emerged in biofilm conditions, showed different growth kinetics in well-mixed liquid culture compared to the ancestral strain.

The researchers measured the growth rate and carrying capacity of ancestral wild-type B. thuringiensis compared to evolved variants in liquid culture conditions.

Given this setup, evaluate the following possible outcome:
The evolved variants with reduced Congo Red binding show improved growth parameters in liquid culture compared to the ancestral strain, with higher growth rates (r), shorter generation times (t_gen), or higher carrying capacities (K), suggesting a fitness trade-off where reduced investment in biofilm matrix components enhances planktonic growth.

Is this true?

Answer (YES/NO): NO